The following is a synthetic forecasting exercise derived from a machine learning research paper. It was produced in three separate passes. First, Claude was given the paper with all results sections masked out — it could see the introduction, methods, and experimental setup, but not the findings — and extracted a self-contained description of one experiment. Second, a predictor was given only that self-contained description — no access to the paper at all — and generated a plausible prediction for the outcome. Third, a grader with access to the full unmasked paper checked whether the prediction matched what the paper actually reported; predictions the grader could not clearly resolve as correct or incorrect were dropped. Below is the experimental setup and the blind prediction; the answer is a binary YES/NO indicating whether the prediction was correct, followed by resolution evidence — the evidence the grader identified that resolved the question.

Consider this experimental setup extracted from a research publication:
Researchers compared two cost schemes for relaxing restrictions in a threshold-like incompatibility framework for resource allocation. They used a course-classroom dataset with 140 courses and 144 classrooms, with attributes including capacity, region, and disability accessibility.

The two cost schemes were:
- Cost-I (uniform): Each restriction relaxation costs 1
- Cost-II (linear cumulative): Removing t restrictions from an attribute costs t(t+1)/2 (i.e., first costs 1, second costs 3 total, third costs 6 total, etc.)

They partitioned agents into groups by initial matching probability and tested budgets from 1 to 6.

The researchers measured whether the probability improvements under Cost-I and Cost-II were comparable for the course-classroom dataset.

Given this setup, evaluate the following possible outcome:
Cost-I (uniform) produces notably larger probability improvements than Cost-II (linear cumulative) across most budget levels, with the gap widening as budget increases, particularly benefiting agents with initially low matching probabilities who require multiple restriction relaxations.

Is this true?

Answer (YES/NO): NO